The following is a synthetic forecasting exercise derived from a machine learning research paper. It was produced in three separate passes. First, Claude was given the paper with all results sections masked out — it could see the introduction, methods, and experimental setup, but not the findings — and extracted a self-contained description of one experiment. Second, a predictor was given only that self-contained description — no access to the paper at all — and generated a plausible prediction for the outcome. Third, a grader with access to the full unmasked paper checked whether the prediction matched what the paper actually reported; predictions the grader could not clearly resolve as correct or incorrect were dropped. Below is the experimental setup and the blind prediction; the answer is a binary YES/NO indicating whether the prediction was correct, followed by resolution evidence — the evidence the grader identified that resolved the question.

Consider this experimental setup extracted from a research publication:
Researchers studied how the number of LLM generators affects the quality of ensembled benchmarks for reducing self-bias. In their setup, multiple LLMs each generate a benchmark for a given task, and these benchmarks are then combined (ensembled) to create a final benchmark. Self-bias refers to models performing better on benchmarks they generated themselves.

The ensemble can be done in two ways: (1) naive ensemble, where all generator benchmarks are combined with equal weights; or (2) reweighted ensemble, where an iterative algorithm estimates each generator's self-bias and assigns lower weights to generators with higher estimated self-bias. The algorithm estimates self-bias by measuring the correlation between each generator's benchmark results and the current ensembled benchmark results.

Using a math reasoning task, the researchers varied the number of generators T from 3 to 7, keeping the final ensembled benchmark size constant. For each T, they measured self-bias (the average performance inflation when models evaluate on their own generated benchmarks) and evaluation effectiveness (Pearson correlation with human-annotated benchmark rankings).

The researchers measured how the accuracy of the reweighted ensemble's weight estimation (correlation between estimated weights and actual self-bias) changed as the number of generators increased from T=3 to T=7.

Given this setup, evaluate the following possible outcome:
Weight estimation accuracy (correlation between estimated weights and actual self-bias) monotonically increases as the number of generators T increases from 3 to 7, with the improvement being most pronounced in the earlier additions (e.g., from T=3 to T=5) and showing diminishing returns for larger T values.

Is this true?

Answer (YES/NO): YES